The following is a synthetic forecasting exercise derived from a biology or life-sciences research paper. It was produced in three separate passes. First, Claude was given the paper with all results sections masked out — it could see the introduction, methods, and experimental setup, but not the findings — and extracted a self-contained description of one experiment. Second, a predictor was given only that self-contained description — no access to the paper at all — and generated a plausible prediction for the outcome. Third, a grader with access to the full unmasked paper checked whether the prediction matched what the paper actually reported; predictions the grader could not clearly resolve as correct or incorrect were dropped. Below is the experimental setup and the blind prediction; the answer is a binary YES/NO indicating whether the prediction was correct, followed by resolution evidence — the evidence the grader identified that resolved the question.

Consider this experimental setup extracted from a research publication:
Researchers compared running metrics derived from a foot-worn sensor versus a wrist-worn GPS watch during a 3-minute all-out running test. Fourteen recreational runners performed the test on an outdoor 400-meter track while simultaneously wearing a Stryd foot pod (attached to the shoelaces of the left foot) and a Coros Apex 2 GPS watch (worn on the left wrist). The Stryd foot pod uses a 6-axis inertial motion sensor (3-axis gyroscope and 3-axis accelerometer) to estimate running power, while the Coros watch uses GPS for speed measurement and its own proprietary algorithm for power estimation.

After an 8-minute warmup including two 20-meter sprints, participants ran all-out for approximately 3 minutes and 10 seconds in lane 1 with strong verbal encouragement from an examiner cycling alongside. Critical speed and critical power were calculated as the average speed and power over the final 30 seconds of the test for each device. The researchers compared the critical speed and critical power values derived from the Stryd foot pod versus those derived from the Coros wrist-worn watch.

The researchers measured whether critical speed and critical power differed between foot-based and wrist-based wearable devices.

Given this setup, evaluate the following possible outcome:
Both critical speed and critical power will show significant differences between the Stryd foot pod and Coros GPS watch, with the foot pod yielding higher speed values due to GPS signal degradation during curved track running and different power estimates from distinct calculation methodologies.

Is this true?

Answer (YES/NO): NO